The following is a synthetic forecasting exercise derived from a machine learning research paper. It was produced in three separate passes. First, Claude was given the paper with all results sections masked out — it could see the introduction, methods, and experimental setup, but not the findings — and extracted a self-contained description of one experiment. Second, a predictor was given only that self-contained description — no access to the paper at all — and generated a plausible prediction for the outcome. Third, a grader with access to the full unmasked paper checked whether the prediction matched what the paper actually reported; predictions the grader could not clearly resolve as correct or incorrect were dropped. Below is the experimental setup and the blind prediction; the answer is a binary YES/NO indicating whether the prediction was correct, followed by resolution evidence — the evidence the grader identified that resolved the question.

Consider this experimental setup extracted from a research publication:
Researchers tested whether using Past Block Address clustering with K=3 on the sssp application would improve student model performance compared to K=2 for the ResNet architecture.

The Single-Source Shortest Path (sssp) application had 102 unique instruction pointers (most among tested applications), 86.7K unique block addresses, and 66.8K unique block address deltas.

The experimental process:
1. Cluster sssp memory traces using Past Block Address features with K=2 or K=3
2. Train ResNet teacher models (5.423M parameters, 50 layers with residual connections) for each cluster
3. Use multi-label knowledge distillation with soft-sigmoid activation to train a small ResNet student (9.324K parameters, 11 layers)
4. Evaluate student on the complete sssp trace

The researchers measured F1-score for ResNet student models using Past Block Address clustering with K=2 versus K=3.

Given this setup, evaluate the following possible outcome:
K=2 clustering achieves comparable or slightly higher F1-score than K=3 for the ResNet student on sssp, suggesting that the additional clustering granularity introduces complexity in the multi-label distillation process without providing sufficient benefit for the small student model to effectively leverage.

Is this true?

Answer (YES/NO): NO